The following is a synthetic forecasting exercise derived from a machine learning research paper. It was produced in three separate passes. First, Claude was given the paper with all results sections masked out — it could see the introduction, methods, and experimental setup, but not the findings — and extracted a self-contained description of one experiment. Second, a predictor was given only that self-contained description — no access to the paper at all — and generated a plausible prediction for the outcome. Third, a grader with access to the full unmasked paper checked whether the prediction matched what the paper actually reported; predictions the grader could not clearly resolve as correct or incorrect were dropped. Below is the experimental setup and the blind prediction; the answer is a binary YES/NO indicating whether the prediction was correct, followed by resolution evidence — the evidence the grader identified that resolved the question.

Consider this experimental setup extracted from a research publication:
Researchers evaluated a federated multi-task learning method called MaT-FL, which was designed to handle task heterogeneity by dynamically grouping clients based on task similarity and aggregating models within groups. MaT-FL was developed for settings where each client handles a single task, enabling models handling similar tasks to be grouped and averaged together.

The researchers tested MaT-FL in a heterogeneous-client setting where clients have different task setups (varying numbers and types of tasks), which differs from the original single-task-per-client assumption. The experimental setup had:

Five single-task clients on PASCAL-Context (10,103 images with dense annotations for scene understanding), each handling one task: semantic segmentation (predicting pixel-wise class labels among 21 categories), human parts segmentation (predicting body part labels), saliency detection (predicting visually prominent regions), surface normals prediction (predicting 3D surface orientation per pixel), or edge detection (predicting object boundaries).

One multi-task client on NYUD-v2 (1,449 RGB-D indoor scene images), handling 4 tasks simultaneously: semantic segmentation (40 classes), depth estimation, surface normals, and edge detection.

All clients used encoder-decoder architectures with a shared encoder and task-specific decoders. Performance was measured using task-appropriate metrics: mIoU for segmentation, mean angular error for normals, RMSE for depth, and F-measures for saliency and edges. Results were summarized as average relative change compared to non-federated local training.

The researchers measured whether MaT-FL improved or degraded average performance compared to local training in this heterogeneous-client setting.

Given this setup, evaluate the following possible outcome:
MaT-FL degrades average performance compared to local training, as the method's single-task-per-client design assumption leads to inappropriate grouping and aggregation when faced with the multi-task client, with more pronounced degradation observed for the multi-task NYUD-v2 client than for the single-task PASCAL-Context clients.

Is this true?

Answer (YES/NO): NO